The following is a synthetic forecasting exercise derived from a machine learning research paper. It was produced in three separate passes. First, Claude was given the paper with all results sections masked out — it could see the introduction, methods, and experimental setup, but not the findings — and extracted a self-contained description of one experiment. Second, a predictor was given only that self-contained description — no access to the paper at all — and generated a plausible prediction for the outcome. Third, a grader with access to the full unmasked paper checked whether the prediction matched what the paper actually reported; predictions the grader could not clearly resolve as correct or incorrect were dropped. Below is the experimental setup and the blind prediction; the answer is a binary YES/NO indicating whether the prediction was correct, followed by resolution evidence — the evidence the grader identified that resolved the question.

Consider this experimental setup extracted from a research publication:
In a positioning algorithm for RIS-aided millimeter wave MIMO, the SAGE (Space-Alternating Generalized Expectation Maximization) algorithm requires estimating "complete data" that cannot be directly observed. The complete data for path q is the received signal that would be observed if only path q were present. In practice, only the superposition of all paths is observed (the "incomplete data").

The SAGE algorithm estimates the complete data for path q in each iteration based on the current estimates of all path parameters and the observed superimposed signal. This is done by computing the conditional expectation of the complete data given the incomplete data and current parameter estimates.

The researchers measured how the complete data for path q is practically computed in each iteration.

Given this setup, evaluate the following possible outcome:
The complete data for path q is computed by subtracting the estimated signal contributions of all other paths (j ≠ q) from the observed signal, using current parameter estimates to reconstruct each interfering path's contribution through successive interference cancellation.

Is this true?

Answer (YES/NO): YES